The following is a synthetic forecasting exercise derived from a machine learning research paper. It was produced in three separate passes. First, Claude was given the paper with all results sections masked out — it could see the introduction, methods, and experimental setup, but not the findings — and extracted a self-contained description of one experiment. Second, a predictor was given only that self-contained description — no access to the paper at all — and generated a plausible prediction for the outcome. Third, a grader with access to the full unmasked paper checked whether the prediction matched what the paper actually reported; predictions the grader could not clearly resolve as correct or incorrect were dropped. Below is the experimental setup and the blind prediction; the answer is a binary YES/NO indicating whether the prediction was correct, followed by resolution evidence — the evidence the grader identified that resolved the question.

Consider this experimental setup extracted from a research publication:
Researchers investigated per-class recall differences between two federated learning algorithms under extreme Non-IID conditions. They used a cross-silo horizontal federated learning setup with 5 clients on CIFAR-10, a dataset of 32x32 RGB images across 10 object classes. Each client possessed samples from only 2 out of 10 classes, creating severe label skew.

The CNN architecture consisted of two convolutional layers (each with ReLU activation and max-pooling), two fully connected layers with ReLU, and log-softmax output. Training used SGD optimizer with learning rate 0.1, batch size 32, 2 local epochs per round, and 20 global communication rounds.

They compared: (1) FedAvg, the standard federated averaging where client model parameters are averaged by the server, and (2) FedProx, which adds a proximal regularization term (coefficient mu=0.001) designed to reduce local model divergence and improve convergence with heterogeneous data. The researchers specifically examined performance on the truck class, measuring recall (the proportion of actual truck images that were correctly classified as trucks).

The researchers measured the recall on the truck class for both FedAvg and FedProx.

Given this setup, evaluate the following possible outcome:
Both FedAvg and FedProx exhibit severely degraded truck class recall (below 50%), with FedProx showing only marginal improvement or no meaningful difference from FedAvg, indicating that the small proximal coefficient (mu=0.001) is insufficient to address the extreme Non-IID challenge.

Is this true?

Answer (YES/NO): YES